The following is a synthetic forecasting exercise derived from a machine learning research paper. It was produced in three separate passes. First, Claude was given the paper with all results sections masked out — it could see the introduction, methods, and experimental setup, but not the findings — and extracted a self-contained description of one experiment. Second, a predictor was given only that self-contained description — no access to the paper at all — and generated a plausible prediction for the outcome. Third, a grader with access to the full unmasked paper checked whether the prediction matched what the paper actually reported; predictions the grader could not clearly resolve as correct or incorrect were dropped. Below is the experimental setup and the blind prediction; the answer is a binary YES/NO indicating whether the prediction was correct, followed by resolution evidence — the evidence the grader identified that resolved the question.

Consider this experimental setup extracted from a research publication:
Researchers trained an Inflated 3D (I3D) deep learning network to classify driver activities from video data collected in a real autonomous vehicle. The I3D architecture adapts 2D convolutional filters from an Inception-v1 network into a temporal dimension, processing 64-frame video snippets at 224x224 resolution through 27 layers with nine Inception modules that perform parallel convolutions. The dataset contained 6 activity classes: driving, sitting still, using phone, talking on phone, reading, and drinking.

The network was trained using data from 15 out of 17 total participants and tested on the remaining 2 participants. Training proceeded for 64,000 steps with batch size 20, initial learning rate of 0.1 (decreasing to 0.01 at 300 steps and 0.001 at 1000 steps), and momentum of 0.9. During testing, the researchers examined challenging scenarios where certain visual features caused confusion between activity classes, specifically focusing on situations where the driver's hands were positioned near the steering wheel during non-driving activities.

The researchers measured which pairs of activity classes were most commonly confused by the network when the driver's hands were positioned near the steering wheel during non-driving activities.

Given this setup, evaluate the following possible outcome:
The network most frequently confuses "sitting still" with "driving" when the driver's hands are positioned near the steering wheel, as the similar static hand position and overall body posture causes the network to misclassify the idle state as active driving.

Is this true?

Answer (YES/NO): NO